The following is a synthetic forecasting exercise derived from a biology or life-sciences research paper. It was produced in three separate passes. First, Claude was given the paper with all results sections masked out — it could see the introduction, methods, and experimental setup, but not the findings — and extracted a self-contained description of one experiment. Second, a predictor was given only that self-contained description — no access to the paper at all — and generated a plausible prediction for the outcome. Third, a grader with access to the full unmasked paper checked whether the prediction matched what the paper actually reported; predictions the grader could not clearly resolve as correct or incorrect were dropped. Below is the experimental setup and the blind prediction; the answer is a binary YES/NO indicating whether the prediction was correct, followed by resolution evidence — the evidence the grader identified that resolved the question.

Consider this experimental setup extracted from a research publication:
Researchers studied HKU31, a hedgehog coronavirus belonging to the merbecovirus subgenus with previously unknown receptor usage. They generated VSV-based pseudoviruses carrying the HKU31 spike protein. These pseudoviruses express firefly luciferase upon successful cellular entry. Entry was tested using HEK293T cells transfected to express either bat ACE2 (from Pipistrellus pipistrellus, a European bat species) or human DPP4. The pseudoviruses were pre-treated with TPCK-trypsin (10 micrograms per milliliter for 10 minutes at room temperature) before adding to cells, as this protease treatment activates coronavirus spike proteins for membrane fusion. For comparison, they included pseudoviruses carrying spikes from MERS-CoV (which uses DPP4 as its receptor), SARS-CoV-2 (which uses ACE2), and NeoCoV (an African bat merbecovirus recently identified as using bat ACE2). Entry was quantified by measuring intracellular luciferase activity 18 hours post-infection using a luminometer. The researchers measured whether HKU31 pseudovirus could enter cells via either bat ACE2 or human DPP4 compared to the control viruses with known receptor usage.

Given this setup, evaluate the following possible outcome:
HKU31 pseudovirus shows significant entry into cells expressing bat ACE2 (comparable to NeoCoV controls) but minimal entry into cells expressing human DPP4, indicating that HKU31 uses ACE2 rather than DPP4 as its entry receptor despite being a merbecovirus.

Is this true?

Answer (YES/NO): NO